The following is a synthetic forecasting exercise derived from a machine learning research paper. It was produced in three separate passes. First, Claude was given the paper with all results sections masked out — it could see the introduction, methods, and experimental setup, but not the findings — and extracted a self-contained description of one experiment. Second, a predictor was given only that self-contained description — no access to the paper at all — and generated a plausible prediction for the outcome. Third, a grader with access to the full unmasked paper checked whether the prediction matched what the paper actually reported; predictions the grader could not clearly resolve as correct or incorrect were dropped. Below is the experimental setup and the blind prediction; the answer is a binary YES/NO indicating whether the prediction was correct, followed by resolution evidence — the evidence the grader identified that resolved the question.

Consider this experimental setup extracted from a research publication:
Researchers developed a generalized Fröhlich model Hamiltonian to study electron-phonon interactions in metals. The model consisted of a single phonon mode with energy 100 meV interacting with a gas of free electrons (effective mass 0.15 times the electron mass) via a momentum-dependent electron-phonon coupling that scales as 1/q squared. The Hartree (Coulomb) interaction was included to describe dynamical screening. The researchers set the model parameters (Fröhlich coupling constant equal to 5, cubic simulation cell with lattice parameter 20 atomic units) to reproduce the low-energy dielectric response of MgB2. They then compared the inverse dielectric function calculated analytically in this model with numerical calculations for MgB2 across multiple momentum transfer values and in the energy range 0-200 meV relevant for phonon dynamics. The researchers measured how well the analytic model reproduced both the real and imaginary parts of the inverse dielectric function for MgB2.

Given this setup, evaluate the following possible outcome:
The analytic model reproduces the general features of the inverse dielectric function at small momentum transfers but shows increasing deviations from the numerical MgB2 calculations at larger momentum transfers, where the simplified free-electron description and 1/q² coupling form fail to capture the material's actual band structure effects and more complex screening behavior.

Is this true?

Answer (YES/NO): NO